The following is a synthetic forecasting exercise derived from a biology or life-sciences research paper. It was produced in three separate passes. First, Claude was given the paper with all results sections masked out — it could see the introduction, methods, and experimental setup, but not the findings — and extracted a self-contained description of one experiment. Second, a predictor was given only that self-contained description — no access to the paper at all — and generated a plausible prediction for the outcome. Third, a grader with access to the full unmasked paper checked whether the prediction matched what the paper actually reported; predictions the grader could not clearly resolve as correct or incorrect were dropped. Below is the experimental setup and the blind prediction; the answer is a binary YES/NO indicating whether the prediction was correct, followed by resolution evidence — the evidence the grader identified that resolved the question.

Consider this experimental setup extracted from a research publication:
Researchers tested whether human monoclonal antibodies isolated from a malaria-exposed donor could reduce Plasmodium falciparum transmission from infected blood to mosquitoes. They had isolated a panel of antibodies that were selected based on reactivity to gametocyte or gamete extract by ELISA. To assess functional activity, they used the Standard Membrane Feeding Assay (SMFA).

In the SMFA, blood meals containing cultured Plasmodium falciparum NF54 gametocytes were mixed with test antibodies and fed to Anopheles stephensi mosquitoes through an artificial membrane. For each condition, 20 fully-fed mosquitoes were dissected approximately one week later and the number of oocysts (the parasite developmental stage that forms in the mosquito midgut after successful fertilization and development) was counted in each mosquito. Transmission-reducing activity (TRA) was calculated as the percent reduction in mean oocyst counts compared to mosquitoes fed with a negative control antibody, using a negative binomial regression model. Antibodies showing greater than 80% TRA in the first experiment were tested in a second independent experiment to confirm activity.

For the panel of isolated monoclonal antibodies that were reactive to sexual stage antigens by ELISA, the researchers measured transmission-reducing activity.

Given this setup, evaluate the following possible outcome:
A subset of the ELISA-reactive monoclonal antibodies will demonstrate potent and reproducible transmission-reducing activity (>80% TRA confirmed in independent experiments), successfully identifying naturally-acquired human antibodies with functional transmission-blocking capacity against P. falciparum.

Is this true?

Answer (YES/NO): YES